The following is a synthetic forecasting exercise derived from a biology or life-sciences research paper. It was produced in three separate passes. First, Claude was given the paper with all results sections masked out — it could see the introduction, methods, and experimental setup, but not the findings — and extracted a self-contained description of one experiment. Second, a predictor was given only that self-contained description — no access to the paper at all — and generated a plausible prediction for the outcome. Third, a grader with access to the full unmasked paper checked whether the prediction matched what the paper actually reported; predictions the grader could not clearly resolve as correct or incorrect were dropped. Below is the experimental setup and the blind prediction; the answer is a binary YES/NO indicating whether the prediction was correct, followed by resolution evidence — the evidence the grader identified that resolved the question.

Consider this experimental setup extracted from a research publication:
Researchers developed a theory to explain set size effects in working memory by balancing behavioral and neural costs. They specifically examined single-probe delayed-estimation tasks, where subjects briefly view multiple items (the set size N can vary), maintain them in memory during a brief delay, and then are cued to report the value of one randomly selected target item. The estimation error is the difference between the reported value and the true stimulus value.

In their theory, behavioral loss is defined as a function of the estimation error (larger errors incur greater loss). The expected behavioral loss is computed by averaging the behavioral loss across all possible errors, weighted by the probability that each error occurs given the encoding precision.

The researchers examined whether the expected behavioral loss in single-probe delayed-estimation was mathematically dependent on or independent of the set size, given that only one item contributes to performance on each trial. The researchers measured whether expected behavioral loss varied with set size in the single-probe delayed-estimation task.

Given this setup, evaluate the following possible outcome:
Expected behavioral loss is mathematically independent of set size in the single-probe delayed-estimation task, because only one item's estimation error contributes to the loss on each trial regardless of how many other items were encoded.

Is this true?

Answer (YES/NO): YES